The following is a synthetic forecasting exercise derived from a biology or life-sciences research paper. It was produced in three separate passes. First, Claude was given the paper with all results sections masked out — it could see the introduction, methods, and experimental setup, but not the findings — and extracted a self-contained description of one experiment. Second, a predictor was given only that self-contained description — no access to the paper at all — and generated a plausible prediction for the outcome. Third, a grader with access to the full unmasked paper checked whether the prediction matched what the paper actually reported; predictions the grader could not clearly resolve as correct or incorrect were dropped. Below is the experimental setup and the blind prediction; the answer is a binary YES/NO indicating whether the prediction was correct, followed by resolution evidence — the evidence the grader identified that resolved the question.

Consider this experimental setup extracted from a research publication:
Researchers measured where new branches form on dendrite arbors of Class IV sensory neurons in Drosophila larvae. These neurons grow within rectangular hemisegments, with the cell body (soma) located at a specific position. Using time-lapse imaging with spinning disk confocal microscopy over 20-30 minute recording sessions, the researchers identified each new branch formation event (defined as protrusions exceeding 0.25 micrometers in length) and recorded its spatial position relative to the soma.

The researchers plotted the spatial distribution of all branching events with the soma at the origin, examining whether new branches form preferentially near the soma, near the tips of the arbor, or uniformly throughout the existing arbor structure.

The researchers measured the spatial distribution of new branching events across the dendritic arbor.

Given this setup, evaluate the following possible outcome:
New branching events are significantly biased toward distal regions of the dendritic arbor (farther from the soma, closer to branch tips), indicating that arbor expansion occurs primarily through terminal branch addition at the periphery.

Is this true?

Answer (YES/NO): NO